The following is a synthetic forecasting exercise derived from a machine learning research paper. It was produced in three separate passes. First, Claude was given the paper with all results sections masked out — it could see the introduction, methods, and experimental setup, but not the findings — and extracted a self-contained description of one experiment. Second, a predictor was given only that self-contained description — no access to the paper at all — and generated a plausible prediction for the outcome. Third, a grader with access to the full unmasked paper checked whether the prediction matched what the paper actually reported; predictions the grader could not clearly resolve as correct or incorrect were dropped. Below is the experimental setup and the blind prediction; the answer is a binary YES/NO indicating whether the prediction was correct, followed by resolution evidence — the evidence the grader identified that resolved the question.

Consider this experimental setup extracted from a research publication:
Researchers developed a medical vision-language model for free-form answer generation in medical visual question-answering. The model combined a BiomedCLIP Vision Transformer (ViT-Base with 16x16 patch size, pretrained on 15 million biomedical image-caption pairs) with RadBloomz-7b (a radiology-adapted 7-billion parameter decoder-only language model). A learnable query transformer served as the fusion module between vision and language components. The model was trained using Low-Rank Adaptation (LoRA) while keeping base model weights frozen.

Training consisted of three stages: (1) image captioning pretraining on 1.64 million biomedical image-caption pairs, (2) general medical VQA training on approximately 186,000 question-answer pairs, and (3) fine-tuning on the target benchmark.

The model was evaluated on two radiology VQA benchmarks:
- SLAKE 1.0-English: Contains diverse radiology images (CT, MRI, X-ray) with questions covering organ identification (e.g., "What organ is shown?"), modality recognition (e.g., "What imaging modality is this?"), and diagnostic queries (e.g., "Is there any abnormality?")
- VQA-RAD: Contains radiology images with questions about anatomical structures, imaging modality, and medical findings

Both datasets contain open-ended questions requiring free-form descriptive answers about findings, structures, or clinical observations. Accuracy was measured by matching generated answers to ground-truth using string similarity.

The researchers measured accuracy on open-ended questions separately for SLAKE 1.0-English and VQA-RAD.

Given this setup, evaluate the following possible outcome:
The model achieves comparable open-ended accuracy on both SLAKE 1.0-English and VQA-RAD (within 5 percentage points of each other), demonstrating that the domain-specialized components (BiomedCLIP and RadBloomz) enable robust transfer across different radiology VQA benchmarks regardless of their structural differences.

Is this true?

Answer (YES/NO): NO